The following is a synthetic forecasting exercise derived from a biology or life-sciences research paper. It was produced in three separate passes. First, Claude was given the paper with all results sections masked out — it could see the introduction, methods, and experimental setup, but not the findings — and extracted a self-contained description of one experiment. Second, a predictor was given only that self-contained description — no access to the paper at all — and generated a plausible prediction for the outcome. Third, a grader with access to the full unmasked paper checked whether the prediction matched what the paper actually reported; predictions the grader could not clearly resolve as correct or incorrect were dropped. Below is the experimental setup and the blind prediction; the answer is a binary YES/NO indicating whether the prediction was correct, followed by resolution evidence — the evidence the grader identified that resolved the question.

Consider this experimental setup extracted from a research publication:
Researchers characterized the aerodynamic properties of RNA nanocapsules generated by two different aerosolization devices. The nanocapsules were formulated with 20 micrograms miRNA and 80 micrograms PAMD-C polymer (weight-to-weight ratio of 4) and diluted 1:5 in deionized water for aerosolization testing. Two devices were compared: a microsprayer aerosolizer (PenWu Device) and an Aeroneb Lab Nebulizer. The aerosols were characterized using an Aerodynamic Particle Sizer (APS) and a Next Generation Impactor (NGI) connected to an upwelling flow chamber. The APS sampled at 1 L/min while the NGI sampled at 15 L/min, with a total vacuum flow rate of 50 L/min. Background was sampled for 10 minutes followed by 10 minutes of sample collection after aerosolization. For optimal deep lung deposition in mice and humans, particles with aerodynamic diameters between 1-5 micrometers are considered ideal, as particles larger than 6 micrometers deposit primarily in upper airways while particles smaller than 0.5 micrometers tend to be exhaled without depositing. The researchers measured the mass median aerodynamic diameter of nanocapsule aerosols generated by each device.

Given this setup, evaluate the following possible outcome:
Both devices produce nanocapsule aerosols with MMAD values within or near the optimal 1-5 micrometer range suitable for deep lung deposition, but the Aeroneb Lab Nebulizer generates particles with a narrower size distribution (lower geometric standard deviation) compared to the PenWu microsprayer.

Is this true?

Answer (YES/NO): YES